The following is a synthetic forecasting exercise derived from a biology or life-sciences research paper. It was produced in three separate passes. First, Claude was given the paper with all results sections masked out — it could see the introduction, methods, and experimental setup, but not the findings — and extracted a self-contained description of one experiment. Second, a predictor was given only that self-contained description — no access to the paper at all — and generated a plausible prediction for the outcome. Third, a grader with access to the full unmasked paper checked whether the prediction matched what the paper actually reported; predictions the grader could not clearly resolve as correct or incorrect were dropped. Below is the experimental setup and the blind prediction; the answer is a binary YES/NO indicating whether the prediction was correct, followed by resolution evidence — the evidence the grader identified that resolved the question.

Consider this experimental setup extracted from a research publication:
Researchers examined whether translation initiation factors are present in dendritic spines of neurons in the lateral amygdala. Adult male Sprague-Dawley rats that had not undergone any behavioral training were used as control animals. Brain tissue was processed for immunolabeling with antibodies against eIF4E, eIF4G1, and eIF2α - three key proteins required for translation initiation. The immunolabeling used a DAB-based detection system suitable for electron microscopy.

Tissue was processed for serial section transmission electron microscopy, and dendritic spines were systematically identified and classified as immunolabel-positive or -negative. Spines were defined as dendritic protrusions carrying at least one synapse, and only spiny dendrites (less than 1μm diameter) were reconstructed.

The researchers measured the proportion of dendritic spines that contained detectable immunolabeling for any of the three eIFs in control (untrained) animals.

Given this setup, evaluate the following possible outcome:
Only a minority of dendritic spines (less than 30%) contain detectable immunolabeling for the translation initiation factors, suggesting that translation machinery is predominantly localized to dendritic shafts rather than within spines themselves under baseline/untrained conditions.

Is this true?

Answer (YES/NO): NO